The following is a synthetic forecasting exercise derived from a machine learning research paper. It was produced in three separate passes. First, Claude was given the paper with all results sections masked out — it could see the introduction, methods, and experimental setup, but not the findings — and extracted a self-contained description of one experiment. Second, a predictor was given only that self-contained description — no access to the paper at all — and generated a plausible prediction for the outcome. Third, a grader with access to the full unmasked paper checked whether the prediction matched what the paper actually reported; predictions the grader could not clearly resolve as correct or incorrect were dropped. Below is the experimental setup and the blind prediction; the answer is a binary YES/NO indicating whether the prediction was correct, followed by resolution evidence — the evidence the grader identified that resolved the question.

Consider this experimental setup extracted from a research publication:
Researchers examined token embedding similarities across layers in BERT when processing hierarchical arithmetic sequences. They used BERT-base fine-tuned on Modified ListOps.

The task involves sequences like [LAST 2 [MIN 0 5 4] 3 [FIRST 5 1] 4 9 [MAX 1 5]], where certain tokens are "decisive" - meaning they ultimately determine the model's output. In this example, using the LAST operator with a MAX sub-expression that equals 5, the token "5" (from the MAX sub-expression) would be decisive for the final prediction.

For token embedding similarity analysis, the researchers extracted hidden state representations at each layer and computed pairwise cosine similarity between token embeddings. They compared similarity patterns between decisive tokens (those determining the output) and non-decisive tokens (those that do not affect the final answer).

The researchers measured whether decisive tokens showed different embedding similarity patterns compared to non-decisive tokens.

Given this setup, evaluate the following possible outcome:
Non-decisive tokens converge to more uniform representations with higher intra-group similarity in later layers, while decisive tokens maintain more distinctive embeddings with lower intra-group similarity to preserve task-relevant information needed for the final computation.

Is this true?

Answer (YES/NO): NO